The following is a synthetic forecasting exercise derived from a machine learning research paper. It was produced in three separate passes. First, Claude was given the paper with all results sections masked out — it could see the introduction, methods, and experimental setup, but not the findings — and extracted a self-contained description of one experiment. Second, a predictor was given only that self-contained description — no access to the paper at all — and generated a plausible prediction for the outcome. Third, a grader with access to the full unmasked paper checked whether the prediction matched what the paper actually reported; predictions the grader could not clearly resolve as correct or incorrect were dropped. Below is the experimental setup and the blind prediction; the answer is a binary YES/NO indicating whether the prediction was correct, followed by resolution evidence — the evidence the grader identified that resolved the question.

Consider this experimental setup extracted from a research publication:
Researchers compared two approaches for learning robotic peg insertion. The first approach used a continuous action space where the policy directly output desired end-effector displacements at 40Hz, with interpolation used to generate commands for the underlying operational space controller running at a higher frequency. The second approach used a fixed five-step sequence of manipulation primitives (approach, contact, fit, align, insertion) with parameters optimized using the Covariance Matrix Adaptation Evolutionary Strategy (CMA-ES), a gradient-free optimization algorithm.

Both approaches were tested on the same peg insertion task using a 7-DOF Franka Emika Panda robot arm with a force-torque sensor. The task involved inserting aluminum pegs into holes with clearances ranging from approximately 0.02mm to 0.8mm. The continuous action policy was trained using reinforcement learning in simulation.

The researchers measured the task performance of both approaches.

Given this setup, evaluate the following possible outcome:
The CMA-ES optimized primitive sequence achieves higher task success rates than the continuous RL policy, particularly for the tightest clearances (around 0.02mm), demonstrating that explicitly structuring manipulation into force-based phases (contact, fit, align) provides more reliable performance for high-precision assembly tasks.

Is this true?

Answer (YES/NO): NO